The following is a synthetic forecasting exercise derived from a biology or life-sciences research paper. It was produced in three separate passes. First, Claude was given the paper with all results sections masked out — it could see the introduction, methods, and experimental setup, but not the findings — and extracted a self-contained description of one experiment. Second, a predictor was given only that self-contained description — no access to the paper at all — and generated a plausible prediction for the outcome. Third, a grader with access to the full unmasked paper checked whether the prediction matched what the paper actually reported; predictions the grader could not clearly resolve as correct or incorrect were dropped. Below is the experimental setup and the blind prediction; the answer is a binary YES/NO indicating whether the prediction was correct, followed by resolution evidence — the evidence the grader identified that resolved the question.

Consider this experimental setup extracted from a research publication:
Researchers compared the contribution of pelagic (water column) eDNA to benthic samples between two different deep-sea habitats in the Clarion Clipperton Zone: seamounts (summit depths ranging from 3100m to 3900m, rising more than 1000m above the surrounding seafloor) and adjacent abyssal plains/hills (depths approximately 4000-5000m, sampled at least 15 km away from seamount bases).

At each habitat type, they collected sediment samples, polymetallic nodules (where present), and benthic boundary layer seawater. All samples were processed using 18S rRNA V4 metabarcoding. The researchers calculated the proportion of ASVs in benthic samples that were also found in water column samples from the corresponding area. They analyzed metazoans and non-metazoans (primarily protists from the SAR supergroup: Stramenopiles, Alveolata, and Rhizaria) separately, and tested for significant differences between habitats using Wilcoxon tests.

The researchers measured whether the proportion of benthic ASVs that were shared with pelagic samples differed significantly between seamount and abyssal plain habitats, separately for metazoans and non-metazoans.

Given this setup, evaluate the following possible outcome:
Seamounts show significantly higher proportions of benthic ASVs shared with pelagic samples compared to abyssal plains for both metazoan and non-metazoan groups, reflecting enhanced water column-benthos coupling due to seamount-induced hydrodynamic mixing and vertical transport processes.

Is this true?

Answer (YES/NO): NO